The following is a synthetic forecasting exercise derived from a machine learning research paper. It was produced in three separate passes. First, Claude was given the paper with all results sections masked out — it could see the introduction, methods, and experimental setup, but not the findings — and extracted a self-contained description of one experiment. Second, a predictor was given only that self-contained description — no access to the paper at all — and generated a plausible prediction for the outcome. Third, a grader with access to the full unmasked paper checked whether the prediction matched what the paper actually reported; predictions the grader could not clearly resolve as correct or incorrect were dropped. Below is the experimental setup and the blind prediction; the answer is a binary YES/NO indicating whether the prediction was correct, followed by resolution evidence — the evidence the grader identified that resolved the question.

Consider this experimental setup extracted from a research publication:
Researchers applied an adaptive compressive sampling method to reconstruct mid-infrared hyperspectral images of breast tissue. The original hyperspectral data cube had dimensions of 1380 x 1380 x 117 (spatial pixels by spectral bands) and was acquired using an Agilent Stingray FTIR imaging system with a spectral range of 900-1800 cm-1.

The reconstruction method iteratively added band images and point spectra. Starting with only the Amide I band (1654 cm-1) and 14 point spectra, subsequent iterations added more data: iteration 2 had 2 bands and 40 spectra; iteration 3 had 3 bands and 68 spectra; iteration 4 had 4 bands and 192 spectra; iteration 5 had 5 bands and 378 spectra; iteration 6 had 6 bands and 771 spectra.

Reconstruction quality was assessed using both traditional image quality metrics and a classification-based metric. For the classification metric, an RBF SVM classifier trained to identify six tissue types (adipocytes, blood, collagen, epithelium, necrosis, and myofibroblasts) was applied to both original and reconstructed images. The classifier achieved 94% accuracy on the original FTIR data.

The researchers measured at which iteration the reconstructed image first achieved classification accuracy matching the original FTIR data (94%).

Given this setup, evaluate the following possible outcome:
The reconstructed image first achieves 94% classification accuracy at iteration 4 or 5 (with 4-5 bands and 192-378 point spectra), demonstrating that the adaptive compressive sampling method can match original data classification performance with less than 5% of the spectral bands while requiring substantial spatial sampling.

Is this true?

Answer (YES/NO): NO